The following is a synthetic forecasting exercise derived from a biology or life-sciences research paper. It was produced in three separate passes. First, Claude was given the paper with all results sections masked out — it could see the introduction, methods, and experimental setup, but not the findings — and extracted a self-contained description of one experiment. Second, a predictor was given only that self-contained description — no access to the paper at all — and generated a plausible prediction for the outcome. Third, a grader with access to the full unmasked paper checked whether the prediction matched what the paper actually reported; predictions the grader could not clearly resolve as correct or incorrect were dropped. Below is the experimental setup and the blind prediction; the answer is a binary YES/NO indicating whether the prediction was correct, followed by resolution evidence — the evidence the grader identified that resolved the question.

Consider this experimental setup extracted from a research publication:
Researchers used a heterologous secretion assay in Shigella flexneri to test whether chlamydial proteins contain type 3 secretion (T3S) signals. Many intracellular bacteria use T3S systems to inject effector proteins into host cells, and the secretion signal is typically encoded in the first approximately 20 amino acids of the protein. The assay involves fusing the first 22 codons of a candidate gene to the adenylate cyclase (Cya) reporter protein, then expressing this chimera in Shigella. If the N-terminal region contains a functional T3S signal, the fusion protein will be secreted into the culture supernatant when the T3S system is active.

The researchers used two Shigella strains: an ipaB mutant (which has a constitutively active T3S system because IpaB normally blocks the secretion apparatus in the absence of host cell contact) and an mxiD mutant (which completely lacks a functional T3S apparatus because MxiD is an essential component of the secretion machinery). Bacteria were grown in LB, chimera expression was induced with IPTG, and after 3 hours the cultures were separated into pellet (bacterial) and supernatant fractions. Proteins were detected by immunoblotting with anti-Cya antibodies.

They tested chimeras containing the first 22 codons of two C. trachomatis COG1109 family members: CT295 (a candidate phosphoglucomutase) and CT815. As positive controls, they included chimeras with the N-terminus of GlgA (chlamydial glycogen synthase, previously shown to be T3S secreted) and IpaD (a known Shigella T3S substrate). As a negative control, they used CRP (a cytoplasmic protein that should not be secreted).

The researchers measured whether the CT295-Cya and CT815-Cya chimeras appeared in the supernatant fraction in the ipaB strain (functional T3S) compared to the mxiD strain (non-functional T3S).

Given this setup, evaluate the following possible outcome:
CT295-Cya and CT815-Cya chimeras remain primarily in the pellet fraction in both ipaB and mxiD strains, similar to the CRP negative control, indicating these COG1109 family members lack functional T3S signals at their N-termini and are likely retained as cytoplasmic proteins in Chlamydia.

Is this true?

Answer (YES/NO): NO